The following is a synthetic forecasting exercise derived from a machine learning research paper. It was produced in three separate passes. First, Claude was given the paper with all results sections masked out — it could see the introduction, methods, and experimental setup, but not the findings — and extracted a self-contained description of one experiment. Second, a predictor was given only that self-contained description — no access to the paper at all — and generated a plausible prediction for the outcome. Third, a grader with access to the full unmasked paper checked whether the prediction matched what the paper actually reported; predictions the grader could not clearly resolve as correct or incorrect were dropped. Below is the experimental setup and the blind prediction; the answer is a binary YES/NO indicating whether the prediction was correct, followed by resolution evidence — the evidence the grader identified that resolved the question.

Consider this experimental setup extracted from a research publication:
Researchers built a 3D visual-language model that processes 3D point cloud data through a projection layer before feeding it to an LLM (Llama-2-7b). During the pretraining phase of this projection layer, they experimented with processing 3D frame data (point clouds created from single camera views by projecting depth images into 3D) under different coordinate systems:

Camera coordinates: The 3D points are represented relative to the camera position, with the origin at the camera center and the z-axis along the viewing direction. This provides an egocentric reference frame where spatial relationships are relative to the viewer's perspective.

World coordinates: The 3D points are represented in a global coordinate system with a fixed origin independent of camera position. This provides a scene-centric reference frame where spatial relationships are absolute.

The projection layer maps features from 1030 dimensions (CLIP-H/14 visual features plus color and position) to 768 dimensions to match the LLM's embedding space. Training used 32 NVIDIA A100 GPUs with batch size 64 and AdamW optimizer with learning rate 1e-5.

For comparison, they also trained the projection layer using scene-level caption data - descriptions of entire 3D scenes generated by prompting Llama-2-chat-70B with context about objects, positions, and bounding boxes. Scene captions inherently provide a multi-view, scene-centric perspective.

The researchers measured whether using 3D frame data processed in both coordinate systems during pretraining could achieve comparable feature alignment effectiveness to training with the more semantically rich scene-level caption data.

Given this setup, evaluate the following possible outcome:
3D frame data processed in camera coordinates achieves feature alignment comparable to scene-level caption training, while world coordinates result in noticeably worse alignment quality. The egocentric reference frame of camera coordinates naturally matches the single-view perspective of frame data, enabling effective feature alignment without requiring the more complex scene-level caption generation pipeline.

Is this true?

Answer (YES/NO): NO